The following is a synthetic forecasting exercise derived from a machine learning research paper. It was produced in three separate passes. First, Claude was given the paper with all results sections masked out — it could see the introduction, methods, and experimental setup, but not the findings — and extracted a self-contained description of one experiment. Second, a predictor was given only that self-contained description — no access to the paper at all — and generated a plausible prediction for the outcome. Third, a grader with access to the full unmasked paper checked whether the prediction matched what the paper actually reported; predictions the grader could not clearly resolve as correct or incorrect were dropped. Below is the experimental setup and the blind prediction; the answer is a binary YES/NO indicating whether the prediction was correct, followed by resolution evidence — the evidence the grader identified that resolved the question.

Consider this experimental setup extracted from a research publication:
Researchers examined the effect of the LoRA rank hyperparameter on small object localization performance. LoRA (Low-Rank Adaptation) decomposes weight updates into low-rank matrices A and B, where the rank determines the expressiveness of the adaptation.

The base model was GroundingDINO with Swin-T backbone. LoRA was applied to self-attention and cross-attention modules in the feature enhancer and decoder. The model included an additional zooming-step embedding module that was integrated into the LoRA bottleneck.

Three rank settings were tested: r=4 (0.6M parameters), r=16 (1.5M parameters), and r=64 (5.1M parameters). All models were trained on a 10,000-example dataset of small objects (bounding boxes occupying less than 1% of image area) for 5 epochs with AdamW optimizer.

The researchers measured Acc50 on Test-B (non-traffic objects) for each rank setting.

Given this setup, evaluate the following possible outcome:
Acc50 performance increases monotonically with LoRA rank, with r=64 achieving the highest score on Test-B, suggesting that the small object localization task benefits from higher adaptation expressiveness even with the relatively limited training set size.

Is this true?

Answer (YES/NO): NO